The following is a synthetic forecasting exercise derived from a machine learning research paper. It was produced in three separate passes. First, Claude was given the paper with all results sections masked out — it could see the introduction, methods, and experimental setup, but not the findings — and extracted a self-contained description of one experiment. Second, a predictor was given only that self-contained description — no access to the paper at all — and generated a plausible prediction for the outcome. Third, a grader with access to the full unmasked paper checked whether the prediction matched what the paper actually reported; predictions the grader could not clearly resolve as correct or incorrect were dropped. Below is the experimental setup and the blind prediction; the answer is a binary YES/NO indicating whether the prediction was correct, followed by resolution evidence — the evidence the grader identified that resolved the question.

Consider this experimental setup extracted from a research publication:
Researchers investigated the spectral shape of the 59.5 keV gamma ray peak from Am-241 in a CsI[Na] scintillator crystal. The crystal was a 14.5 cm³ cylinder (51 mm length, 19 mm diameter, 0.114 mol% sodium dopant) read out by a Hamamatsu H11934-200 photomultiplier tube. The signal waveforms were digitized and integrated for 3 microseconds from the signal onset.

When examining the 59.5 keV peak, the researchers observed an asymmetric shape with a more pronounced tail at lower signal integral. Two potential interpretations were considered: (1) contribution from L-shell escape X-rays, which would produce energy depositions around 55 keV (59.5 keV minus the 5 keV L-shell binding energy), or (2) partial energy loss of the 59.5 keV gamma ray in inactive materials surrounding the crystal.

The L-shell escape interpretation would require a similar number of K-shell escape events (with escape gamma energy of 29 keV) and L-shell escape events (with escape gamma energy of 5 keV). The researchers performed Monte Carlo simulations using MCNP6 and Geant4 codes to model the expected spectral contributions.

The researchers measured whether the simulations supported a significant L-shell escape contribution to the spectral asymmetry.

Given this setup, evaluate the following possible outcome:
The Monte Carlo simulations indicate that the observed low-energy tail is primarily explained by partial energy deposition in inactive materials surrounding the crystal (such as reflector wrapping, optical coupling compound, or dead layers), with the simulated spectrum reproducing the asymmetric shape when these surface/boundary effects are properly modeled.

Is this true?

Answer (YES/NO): NO